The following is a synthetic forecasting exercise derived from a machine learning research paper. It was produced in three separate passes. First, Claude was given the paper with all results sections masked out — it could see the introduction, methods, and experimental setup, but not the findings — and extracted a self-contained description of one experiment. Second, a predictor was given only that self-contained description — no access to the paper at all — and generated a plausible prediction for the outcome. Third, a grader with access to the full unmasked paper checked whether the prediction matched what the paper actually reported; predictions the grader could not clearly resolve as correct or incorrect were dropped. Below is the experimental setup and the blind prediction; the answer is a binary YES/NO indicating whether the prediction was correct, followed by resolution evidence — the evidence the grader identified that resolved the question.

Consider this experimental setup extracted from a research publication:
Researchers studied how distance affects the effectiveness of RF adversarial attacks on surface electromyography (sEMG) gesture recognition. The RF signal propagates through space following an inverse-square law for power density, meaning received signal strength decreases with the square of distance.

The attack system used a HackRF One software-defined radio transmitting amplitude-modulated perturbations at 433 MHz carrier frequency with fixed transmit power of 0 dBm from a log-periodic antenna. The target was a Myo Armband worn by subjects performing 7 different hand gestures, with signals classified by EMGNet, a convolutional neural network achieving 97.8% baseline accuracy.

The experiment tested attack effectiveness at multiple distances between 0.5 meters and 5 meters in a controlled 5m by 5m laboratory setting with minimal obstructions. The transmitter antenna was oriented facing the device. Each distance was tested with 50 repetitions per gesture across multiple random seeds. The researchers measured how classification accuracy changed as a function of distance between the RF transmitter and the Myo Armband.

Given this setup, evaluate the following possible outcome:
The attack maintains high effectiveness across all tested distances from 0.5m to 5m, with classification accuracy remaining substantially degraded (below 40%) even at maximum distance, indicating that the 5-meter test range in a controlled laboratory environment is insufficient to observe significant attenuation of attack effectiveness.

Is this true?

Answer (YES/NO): NO